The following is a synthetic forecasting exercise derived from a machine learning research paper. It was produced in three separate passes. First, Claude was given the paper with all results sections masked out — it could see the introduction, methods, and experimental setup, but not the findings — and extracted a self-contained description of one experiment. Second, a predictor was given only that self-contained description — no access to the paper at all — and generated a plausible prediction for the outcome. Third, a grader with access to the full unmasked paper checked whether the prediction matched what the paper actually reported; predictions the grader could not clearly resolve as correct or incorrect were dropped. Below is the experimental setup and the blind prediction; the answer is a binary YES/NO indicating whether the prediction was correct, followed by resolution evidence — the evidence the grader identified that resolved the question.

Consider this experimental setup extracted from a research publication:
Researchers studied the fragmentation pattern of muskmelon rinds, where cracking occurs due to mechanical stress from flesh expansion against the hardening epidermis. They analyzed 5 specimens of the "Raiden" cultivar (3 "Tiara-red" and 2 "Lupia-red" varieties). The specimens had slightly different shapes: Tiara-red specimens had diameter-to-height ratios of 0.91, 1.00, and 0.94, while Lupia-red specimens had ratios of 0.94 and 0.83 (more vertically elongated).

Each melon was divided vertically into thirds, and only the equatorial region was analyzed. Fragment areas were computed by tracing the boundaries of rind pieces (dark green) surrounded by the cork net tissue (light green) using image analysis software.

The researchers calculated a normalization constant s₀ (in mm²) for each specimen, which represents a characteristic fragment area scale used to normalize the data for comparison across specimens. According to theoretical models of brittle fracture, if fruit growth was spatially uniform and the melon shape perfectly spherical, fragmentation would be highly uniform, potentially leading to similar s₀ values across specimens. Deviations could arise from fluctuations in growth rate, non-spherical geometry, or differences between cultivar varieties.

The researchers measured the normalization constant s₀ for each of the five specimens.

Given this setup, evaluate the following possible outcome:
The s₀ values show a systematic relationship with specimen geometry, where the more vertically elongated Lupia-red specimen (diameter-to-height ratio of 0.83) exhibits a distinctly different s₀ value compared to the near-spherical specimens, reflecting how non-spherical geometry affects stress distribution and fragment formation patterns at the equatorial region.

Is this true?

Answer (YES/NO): NO